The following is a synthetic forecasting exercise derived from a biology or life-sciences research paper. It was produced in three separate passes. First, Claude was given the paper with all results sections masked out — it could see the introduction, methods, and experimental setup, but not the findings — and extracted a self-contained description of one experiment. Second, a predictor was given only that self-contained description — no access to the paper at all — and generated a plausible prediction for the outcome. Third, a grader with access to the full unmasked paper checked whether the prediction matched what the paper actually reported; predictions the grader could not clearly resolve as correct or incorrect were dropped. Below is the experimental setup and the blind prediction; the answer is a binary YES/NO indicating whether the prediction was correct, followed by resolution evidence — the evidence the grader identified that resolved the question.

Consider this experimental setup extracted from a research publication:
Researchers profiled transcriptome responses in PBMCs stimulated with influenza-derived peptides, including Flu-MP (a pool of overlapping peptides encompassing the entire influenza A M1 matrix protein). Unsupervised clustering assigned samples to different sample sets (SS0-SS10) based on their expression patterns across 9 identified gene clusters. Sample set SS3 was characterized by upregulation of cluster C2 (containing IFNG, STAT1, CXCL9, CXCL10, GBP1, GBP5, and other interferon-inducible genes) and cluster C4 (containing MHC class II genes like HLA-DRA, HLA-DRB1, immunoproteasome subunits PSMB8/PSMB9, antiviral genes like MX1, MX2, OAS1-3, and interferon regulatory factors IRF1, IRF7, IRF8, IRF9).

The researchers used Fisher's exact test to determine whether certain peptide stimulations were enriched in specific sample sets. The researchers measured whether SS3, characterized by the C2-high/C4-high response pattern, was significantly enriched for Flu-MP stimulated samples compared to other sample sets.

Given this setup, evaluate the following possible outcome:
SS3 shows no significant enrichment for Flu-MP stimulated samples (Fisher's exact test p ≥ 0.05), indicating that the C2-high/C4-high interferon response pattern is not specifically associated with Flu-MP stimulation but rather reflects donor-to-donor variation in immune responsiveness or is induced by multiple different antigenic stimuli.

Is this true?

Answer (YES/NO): NO